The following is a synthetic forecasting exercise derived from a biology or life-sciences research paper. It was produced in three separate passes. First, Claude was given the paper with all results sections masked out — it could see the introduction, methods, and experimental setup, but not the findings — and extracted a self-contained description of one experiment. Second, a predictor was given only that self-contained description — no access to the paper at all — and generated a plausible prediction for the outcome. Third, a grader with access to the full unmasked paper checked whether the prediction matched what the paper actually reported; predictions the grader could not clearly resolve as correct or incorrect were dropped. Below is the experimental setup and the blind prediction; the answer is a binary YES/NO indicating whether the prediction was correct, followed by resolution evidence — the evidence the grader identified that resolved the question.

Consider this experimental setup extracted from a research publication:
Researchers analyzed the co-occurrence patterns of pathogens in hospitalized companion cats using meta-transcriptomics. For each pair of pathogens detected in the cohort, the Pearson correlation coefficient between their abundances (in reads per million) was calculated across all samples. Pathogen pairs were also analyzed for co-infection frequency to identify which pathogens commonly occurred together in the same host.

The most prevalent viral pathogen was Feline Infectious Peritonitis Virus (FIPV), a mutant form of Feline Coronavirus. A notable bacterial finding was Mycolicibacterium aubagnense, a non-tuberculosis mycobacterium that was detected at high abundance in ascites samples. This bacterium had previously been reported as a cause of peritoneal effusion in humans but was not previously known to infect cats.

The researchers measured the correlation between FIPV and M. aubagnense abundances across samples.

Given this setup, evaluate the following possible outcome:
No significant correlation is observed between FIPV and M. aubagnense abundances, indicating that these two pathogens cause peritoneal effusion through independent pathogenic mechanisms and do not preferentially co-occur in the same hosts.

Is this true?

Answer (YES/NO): NO